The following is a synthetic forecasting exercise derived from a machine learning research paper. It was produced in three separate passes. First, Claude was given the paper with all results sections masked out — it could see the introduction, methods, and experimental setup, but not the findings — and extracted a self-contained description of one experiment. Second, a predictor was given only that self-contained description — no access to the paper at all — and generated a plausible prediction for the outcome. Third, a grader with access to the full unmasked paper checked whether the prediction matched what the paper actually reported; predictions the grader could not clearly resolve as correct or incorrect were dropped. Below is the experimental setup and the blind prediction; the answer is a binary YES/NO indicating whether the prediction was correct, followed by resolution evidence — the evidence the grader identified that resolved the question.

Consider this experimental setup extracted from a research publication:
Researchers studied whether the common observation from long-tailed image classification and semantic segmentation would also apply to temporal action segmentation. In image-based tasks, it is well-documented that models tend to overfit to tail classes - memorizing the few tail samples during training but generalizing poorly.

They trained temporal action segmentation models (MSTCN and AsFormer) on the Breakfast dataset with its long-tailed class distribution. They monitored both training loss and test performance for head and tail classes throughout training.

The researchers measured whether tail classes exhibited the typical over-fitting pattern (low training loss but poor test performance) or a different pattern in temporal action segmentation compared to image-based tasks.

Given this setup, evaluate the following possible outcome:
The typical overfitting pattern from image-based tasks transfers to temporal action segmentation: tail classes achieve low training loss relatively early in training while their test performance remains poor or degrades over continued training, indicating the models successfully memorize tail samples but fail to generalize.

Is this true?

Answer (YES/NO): NO